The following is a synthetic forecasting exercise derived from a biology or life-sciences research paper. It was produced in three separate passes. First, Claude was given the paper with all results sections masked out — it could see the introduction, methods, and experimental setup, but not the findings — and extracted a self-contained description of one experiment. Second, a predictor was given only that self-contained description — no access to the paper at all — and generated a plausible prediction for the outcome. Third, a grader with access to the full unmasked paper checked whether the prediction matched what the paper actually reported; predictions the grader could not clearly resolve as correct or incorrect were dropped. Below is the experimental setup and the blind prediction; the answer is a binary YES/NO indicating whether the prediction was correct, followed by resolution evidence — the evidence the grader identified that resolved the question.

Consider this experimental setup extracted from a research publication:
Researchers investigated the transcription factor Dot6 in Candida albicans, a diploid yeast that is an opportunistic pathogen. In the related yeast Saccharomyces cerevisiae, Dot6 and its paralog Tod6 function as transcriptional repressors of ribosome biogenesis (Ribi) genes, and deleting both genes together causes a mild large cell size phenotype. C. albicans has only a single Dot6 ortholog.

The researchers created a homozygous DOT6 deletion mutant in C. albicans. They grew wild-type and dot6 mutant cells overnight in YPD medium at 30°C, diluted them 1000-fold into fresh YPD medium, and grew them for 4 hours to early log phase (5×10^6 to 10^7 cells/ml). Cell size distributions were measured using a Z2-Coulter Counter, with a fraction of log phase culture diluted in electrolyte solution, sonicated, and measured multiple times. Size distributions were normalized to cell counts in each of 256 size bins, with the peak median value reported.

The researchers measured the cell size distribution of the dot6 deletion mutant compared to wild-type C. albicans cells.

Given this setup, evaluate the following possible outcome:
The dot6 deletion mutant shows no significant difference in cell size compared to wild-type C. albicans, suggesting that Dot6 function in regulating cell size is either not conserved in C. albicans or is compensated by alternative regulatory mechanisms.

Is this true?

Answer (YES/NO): NO